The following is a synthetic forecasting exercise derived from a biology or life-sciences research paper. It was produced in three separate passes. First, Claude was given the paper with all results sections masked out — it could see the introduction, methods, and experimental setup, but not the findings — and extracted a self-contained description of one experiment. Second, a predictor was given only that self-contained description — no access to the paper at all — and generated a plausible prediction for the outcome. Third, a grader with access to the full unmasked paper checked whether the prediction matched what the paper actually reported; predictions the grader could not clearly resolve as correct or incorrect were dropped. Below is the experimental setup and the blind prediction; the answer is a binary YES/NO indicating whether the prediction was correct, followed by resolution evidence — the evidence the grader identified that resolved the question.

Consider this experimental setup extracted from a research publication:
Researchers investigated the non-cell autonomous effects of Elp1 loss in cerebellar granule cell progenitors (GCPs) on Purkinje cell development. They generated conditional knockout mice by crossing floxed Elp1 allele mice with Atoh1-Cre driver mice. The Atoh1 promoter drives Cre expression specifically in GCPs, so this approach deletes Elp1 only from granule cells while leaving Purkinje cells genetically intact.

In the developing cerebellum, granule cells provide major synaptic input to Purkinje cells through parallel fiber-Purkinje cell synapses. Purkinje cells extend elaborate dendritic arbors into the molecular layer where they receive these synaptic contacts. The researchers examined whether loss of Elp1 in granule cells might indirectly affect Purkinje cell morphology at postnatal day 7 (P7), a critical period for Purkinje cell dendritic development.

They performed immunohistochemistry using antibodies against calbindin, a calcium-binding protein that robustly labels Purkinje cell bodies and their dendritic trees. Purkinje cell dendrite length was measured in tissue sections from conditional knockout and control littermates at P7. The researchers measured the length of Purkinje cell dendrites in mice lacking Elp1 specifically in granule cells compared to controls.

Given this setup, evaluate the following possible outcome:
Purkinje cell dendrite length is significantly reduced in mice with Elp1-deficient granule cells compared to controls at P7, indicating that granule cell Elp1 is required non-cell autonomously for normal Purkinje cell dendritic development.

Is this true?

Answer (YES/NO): YES